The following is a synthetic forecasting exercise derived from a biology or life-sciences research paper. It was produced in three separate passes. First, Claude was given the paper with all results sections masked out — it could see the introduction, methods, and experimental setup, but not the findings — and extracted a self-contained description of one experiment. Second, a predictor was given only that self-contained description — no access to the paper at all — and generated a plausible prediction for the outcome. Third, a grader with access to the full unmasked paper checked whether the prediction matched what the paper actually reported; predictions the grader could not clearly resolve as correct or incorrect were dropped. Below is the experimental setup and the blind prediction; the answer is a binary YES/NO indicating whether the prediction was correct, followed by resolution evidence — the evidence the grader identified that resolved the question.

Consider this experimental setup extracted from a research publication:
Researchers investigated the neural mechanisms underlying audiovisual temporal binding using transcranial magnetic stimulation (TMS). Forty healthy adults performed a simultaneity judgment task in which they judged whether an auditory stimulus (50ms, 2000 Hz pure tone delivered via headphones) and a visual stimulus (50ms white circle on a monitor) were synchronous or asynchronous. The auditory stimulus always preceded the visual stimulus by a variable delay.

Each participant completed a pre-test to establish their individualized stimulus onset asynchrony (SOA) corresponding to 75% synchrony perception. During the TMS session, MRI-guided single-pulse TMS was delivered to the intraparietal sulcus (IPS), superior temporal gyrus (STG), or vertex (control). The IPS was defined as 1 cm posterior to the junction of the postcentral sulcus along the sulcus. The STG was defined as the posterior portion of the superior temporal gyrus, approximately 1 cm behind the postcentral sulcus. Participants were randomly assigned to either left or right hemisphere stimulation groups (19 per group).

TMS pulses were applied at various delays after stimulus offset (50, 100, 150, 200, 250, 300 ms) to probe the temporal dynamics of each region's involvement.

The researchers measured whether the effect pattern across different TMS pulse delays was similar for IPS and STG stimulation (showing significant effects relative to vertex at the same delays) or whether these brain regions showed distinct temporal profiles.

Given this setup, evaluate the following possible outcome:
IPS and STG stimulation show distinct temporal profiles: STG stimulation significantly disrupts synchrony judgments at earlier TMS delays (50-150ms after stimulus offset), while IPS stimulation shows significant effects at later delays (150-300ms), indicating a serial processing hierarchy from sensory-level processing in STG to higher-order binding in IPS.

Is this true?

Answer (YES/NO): NO